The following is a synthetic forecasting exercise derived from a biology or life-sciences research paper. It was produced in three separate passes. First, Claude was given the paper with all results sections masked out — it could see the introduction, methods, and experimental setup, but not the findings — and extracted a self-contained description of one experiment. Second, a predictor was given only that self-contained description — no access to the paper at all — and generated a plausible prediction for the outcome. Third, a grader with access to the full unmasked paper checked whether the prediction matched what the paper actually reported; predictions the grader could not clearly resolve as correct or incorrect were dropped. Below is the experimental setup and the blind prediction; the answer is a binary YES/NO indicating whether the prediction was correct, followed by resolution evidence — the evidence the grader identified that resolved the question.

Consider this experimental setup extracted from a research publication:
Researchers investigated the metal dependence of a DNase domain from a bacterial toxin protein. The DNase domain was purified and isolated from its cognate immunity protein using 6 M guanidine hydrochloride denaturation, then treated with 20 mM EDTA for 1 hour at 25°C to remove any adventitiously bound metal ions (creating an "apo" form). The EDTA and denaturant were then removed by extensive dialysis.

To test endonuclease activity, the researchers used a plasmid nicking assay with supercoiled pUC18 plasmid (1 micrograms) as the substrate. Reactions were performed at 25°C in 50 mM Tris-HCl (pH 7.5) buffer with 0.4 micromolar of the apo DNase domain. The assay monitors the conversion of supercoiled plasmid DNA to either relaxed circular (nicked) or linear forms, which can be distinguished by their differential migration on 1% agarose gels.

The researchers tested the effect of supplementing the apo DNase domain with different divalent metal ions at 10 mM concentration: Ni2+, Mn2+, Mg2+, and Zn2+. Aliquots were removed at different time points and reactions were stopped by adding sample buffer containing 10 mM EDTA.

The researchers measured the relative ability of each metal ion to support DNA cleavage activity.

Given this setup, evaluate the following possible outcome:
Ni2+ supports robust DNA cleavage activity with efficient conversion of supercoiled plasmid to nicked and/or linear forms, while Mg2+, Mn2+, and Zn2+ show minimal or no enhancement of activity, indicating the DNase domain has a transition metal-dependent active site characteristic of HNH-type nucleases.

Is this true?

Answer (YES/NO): NO